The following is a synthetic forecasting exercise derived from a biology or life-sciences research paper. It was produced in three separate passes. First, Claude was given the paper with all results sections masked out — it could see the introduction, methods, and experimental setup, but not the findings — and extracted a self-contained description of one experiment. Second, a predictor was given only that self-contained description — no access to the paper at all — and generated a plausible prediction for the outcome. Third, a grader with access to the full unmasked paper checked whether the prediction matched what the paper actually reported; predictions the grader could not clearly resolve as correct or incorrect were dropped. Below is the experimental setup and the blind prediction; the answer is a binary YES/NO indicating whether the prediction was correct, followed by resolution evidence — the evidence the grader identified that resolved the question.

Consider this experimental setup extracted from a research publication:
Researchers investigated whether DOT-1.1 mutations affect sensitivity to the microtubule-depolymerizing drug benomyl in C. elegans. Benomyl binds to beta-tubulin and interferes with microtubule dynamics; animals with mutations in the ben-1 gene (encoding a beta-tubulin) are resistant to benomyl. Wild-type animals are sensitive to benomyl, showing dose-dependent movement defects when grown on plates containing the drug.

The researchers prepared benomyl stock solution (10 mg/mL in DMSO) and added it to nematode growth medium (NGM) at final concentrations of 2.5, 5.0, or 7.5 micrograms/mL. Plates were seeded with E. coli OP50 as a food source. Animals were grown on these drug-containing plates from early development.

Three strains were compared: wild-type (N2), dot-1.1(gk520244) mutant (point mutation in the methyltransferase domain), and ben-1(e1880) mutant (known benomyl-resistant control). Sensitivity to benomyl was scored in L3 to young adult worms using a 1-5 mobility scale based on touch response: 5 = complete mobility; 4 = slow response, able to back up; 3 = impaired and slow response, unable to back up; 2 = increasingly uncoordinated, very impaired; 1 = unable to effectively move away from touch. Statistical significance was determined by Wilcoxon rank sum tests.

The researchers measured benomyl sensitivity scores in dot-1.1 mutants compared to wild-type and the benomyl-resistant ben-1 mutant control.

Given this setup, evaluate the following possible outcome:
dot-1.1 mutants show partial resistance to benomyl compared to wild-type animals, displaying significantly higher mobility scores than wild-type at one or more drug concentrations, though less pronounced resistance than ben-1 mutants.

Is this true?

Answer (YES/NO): NO